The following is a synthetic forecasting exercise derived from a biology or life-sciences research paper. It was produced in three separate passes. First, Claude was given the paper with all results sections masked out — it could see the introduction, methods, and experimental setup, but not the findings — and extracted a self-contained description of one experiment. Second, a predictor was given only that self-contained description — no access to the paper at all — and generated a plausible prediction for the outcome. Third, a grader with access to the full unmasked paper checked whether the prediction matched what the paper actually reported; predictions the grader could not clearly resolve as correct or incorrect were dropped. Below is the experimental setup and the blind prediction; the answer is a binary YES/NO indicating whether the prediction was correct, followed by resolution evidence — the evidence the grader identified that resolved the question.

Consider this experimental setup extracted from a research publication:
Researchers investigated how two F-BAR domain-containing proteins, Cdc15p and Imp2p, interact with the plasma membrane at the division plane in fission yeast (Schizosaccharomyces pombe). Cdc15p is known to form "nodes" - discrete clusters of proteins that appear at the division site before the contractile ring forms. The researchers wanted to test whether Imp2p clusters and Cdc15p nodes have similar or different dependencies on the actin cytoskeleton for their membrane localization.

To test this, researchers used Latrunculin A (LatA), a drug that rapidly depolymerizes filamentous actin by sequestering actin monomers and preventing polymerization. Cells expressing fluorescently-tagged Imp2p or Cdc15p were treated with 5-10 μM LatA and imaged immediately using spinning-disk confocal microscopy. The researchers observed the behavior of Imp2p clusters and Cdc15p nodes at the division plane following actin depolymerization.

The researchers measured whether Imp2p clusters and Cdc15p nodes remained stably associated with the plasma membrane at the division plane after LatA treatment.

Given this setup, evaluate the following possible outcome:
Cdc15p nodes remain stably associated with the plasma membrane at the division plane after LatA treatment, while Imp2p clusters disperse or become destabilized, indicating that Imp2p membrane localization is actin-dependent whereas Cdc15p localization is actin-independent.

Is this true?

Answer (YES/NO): NO